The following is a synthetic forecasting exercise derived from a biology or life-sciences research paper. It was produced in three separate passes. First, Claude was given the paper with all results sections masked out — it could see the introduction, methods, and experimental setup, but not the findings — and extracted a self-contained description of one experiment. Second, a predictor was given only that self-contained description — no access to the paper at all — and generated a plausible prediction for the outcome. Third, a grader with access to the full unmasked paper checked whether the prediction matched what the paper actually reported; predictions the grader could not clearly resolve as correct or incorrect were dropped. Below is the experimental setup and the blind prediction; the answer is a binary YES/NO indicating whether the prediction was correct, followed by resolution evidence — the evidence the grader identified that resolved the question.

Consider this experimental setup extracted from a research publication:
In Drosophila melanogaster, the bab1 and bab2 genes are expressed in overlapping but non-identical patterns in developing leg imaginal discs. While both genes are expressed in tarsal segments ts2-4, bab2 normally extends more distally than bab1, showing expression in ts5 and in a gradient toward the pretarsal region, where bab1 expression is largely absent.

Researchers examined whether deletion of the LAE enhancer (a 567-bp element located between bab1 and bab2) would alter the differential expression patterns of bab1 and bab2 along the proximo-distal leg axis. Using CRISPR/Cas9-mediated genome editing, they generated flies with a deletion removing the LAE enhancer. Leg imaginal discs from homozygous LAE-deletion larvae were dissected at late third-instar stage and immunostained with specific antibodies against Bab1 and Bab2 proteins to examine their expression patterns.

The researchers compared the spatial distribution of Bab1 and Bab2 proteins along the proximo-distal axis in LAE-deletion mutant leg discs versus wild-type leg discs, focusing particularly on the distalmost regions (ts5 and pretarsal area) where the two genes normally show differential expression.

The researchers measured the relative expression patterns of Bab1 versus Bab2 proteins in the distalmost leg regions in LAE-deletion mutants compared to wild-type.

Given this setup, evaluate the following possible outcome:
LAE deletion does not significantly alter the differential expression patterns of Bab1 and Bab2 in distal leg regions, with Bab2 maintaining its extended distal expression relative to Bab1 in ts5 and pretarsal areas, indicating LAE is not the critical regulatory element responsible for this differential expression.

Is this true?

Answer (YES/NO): NO